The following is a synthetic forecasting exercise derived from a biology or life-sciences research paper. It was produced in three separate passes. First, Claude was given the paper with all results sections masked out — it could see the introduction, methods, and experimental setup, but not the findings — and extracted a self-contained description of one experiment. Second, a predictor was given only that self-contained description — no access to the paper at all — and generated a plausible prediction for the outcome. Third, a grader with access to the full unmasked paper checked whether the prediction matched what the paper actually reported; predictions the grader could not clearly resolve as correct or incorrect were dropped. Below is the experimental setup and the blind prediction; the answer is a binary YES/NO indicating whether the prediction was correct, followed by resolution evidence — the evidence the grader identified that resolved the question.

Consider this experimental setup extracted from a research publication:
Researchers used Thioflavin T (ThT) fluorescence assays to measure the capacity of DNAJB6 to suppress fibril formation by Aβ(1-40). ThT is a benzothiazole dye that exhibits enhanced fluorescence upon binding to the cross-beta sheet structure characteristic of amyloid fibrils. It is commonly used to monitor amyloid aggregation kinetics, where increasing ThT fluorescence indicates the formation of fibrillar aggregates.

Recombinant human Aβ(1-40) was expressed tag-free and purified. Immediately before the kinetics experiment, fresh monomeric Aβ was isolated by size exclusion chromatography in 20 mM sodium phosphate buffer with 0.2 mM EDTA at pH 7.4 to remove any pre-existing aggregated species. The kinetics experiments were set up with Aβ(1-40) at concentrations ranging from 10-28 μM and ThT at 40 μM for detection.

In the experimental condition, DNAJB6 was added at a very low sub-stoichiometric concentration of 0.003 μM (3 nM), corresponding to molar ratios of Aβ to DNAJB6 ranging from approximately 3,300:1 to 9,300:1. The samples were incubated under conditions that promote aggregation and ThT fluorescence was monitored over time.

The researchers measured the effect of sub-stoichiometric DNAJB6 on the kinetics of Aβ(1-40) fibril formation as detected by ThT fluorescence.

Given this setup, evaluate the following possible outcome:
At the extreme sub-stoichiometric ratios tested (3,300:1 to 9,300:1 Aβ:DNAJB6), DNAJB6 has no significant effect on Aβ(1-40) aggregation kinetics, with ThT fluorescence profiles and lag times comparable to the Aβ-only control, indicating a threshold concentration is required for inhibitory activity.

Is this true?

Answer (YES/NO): NO